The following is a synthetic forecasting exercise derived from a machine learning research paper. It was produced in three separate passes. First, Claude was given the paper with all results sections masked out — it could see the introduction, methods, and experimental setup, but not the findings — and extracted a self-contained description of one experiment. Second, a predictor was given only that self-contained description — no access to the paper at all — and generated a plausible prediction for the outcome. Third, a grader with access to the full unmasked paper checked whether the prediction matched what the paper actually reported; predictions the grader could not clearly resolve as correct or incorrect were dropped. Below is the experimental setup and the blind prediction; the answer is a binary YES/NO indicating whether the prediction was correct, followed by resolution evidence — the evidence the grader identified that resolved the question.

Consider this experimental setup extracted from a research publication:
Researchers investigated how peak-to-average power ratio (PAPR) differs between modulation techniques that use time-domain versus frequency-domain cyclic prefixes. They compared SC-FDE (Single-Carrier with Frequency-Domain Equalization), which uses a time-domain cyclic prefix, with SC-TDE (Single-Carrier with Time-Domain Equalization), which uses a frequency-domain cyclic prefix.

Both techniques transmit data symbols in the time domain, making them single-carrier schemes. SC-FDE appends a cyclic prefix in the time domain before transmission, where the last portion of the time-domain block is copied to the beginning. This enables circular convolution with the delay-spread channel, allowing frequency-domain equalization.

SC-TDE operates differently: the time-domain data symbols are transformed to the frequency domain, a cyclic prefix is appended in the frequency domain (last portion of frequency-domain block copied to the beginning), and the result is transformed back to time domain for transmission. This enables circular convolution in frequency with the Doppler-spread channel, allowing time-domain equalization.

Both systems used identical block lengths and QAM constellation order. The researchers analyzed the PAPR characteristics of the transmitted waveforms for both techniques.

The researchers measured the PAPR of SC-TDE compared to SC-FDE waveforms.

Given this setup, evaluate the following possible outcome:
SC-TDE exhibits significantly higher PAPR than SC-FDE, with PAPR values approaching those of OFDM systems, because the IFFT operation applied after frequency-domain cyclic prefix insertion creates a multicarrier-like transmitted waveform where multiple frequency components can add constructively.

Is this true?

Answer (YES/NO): NO